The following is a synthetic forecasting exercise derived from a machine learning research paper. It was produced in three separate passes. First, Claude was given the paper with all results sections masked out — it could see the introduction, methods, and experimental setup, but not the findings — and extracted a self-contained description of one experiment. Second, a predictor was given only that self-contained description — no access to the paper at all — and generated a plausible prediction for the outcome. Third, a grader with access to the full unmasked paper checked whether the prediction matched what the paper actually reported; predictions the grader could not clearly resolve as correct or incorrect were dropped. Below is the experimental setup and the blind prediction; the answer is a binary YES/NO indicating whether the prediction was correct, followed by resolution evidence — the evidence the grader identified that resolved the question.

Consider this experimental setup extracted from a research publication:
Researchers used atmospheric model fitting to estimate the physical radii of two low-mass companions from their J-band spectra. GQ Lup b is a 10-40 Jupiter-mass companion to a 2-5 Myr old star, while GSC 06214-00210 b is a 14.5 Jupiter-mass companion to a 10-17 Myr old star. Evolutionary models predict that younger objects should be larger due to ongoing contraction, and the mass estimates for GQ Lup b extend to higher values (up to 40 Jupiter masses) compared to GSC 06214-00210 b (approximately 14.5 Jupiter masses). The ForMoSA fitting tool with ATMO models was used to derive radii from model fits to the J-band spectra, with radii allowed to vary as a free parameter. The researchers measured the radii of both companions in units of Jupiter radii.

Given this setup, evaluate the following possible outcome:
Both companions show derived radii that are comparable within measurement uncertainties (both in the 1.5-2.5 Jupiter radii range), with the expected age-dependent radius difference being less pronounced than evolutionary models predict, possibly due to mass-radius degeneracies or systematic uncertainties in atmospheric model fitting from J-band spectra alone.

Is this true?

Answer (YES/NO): NO